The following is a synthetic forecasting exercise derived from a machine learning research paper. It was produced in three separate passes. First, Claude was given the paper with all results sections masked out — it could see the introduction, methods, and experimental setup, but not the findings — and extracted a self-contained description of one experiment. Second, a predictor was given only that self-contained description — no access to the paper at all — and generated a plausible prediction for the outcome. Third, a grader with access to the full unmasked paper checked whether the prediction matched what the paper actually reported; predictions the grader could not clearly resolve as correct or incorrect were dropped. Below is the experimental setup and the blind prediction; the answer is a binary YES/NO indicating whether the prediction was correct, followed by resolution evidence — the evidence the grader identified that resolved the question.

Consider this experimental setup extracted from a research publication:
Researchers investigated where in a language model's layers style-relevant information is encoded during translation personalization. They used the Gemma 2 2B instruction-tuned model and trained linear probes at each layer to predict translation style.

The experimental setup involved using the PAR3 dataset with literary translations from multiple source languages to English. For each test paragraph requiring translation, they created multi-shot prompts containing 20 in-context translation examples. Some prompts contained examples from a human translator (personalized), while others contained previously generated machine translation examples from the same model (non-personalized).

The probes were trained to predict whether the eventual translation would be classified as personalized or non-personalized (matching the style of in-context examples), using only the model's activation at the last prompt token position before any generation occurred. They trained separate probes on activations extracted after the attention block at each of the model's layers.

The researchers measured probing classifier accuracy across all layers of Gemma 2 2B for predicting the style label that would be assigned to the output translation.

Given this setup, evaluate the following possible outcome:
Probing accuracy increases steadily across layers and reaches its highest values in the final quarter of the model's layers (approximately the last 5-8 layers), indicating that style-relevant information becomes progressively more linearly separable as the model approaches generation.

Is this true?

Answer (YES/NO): NO